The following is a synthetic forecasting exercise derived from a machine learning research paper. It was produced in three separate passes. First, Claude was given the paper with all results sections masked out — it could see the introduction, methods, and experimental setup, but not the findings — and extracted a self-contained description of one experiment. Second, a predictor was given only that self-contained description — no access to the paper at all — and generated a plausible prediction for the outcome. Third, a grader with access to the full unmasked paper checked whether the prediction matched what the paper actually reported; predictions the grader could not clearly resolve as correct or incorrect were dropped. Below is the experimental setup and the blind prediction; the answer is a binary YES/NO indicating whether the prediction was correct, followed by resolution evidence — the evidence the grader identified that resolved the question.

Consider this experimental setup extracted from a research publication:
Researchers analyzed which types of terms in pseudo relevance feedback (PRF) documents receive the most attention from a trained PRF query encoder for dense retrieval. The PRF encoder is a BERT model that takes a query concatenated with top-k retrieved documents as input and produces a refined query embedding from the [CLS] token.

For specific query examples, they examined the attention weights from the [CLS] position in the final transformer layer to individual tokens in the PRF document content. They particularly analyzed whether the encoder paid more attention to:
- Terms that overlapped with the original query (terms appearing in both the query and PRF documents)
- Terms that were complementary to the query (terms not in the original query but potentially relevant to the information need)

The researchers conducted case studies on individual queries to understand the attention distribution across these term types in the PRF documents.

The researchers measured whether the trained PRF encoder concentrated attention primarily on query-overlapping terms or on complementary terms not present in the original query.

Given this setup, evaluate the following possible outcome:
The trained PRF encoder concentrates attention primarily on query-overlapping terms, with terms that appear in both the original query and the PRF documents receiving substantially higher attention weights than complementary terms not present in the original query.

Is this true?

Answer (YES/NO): NO